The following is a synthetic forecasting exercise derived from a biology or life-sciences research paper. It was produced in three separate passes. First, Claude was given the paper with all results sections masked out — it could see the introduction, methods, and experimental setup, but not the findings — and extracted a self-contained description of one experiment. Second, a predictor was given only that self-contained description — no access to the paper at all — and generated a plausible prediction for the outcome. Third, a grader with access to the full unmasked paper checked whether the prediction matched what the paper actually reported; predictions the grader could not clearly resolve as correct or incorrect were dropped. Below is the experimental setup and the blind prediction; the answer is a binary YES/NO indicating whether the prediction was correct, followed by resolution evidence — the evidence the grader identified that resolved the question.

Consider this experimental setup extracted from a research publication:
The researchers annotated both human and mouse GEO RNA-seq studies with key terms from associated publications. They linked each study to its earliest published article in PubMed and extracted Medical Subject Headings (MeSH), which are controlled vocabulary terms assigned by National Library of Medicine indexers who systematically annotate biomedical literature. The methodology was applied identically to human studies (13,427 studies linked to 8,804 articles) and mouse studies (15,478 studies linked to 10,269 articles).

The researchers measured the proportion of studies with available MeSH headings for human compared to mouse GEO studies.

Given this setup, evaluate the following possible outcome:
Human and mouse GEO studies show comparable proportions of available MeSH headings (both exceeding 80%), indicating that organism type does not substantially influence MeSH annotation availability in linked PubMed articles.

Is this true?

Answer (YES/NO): YES